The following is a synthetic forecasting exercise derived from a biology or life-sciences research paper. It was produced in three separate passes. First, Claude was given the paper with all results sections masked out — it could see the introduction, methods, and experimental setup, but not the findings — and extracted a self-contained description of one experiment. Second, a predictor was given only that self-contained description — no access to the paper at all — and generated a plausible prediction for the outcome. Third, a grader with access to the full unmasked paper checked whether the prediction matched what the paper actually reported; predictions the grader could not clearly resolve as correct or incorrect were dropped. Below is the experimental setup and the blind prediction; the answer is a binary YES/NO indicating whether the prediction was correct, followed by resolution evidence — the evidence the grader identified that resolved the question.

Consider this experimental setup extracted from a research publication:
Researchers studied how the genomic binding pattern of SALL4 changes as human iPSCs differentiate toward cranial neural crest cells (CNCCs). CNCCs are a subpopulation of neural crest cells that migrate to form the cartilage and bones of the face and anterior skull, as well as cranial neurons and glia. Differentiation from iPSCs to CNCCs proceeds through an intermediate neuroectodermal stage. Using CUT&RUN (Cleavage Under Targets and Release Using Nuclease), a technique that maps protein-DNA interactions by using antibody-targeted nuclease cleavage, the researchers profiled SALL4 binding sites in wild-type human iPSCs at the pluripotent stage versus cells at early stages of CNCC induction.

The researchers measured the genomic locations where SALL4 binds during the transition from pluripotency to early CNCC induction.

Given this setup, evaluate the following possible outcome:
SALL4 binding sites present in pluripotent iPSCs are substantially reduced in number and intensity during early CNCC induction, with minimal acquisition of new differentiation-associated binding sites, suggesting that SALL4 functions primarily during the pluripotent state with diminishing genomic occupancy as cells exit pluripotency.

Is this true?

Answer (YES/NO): NO